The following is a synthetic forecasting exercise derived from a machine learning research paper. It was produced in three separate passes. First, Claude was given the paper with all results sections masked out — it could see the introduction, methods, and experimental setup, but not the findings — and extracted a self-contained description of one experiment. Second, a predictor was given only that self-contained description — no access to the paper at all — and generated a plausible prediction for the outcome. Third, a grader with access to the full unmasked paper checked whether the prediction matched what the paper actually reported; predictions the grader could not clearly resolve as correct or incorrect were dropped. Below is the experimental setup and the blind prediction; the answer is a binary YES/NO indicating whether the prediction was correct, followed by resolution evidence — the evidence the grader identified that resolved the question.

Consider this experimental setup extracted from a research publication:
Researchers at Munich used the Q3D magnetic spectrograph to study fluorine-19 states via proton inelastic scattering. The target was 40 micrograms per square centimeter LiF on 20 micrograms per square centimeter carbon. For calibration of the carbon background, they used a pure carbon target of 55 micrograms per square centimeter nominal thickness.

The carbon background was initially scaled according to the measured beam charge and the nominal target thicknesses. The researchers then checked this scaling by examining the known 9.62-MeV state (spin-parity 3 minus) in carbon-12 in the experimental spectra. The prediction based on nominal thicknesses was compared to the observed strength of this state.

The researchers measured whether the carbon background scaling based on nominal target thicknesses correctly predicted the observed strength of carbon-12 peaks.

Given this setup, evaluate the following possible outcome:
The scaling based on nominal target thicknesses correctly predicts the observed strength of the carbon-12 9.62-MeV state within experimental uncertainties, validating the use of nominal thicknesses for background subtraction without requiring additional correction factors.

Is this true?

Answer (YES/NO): NO